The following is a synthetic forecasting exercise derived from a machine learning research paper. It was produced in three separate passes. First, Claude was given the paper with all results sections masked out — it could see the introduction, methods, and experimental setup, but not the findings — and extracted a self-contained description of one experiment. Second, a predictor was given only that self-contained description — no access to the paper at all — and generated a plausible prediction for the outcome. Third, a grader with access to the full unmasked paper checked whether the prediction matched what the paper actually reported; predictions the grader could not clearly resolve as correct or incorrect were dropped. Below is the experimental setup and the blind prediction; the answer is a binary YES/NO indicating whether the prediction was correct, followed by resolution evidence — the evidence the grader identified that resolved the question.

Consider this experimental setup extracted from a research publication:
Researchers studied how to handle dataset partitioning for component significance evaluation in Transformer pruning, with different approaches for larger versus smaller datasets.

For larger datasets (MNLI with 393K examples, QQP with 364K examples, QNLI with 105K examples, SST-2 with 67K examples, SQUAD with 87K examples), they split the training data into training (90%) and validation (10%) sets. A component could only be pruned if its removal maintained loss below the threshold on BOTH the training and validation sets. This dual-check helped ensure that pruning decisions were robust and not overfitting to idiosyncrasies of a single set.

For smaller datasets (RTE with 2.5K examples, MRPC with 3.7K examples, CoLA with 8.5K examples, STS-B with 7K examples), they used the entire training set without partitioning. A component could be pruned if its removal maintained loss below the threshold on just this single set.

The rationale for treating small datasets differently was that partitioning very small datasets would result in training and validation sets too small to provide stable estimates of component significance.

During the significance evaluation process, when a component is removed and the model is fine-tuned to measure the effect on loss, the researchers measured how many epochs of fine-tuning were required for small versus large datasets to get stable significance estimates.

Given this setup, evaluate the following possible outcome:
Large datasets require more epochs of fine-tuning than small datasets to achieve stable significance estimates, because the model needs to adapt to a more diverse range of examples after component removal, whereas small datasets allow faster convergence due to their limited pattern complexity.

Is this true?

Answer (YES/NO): NO